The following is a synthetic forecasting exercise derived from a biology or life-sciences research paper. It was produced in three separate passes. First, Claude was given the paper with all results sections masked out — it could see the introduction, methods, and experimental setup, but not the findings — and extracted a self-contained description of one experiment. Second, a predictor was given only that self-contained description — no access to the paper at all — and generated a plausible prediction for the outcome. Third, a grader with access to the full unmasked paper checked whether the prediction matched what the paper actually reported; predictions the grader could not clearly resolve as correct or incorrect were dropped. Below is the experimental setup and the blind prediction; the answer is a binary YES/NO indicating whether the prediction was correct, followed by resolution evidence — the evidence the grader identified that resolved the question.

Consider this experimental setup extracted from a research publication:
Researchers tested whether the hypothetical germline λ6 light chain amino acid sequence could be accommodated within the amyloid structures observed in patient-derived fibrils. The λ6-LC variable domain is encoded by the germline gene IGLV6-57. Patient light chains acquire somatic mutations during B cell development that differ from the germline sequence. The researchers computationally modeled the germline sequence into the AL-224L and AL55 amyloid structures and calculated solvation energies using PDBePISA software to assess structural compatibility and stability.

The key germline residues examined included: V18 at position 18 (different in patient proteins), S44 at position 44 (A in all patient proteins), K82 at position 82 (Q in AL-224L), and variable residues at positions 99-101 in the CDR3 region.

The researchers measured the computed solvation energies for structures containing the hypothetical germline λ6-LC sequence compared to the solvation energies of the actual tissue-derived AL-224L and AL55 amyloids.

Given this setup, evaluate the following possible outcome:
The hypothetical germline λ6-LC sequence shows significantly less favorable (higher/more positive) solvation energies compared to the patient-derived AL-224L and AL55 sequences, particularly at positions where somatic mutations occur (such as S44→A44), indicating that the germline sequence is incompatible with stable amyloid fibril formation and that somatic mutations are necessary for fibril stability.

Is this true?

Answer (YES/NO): NO